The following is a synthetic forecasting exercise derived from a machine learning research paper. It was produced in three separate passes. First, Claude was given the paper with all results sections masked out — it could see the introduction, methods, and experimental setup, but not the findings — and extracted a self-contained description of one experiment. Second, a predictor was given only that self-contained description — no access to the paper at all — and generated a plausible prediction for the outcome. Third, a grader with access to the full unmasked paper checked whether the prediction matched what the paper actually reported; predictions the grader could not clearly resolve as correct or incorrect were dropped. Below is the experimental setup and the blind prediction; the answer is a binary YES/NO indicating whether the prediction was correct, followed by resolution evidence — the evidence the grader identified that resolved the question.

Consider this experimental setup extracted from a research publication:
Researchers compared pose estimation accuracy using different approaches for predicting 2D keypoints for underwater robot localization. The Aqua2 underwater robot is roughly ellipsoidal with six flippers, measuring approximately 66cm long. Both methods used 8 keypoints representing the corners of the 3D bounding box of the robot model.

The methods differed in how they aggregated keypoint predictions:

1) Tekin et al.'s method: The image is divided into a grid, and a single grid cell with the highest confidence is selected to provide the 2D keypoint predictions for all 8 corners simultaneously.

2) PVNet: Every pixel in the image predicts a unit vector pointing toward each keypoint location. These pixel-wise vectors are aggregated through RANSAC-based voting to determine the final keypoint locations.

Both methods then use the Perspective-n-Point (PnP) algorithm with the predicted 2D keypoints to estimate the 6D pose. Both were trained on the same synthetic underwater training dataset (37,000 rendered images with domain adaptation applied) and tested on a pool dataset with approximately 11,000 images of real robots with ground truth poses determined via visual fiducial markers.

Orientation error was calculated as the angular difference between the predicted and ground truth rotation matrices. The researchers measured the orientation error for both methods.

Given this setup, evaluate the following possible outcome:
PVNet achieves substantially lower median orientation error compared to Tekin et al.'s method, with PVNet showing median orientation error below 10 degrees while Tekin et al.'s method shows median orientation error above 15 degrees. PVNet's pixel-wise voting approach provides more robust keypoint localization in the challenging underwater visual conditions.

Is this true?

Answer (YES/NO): NO